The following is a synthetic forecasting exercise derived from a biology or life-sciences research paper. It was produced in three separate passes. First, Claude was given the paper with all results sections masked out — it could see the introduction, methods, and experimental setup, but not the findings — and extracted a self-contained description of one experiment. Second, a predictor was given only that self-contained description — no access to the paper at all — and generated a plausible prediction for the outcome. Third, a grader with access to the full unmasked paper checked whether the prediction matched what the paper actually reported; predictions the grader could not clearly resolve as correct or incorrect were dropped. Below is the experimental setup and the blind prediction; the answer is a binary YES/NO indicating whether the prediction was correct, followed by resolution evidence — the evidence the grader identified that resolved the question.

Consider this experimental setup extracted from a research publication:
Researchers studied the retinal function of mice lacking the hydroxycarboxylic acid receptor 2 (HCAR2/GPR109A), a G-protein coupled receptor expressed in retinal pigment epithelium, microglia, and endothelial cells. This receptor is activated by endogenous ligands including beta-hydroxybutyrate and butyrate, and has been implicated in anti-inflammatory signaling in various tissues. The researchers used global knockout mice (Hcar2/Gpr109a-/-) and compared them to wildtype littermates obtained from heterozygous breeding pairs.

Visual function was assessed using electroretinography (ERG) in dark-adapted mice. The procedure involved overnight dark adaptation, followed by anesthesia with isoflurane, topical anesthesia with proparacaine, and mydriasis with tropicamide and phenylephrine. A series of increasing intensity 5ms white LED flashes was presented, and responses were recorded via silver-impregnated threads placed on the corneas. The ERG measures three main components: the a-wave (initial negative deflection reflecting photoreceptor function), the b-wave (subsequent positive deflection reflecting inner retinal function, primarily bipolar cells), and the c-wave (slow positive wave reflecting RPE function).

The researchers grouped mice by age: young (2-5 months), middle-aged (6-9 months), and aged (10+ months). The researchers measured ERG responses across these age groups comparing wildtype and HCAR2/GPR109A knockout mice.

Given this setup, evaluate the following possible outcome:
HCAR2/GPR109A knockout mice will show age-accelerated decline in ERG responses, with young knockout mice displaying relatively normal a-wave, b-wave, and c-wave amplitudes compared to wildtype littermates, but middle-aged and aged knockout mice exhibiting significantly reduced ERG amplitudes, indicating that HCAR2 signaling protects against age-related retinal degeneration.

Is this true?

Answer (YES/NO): NO